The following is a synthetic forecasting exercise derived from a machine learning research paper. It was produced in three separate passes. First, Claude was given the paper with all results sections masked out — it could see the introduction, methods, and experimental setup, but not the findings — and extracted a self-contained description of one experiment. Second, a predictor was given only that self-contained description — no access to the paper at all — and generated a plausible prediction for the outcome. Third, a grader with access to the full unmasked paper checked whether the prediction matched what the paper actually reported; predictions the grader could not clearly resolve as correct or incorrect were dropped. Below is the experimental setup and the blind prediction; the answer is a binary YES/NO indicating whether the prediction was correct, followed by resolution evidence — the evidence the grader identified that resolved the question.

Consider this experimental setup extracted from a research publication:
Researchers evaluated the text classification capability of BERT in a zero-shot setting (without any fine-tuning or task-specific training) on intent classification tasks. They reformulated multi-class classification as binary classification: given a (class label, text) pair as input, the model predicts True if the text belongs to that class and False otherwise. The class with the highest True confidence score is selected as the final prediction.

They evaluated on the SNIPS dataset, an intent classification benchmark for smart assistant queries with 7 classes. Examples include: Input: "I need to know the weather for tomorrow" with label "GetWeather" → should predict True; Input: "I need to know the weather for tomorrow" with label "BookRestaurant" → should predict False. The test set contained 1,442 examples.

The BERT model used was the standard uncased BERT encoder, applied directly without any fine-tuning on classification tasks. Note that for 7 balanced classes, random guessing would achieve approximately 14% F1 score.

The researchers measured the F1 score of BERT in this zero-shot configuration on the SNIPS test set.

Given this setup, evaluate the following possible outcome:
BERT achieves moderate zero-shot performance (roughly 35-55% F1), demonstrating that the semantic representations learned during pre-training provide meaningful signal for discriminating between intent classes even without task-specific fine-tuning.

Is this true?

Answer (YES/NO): NO